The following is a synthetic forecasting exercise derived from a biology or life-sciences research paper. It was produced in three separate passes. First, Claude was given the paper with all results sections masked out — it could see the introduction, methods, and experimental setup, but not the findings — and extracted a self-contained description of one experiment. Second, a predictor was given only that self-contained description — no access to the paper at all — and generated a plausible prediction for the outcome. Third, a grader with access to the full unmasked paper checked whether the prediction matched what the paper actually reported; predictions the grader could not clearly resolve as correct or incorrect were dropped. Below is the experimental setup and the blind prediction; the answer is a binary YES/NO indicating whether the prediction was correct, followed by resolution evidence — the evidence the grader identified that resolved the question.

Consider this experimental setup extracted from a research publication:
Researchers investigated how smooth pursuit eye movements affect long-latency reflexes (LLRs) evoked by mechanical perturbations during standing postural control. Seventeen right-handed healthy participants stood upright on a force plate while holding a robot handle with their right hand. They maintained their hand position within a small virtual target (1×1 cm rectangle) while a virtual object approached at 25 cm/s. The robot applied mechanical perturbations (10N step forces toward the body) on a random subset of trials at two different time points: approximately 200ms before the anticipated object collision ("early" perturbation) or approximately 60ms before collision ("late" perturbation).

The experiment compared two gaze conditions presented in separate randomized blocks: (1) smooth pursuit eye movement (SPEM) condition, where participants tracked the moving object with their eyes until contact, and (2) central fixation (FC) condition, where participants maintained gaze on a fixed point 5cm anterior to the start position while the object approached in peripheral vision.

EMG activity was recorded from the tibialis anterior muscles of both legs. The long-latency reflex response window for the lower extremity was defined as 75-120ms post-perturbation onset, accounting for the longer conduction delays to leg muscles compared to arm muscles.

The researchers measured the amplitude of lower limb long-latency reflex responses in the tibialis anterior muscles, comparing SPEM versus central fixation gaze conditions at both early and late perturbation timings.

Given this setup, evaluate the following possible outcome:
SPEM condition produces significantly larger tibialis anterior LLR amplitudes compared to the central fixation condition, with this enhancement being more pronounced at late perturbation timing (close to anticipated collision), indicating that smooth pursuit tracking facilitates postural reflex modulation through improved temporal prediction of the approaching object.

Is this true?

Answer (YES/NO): YES